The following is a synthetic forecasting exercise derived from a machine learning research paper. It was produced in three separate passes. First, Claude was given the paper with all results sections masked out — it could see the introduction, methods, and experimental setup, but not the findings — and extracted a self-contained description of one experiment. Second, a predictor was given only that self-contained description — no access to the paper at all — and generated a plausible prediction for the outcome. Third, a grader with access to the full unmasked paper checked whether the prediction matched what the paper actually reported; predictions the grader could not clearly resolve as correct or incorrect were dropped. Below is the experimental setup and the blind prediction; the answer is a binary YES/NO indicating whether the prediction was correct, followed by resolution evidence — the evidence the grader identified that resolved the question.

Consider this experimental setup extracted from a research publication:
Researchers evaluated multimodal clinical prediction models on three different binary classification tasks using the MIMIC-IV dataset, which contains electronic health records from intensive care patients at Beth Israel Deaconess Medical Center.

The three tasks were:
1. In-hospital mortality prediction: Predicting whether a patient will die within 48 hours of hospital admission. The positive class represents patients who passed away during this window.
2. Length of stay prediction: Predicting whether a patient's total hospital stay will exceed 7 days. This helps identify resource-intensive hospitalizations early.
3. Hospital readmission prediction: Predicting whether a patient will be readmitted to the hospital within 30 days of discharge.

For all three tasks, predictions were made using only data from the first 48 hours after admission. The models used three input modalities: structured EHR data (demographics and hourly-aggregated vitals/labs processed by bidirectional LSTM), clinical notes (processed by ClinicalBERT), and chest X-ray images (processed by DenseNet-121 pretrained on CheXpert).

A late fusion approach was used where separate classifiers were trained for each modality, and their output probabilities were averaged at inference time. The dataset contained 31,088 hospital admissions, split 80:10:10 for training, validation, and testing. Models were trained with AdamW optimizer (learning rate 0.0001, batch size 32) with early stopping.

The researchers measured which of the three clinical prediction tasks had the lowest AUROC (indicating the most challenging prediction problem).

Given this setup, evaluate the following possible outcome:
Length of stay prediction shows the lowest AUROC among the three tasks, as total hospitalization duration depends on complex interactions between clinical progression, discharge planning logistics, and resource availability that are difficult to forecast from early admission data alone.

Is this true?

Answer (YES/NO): NO